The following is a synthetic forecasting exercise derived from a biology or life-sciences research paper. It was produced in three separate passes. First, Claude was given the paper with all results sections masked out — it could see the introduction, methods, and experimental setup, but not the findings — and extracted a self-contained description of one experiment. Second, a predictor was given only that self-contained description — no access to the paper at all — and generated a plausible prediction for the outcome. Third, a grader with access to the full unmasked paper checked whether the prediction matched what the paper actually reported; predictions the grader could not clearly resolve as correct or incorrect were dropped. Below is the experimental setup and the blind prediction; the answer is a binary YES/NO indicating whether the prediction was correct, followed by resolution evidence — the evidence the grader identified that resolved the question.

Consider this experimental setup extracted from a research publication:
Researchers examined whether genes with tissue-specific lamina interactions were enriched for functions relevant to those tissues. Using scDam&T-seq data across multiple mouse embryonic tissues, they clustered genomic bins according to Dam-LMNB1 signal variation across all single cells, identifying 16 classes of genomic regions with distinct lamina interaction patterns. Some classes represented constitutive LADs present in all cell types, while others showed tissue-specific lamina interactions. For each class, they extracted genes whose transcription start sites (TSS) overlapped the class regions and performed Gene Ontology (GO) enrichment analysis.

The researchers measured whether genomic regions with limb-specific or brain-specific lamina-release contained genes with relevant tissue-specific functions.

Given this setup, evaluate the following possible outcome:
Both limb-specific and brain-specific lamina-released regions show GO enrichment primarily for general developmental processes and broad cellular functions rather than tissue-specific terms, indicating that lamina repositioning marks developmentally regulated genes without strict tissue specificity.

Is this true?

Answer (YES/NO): NO